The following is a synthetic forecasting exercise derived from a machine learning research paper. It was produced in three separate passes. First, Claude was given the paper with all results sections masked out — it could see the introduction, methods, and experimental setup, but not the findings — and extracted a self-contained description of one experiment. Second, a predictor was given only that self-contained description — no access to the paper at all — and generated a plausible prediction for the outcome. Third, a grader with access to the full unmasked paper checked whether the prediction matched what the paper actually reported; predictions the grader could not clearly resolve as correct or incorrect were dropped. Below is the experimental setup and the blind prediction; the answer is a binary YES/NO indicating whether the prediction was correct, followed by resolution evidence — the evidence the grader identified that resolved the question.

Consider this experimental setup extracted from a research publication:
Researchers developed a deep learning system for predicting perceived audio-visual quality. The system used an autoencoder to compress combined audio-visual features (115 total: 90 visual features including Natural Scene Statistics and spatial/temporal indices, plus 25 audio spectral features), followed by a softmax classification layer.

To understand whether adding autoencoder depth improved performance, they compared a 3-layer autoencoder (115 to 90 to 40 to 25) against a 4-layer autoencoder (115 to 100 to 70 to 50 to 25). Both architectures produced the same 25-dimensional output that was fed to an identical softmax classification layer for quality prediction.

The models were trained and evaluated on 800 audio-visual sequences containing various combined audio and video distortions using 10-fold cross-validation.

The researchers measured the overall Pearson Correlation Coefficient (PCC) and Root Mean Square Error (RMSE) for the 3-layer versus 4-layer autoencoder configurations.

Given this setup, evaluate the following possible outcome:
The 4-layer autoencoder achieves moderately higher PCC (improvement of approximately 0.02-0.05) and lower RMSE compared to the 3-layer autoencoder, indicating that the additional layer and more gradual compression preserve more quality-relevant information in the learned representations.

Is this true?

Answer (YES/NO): NO